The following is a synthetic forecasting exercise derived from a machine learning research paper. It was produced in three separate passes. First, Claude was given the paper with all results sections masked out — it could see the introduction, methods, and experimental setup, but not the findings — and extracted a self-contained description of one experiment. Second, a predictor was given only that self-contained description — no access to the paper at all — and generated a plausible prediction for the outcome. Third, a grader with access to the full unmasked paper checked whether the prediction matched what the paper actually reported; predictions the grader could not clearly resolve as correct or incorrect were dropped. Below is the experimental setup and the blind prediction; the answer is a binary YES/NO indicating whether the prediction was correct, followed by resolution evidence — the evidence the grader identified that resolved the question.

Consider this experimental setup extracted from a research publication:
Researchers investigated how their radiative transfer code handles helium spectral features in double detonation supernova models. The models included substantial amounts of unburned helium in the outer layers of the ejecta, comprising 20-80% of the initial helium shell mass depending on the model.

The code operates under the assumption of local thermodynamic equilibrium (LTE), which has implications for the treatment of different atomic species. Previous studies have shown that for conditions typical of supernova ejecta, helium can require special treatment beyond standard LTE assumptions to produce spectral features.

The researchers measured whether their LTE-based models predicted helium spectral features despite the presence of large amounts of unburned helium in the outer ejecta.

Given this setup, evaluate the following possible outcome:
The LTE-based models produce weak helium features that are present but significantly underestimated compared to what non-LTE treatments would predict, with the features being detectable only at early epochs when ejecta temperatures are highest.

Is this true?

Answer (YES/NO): NO